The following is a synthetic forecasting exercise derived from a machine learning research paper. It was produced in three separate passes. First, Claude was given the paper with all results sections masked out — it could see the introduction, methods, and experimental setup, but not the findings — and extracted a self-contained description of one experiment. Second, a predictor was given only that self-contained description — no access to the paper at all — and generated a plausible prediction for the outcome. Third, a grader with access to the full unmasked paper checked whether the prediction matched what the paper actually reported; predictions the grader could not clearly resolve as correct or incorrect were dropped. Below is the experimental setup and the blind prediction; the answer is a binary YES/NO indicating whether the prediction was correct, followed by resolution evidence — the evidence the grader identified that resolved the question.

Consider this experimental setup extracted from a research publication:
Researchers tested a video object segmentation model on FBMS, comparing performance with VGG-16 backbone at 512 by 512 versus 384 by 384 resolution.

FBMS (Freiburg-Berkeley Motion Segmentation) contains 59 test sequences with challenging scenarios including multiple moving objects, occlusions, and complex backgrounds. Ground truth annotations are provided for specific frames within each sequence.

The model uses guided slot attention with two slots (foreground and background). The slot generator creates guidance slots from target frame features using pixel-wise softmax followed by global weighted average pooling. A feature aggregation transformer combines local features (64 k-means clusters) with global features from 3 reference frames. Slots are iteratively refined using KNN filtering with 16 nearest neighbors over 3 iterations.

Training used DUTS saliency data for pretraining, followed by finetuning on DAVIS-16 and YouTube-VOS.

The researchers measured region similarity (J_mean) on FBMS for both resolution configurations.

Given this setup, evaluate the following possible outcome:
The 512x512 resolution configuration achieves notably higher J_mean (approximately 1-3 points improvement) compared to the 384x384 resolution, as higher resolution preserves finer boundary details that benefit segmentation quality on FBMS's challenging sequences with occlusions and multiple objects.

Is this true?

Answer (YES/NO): YES